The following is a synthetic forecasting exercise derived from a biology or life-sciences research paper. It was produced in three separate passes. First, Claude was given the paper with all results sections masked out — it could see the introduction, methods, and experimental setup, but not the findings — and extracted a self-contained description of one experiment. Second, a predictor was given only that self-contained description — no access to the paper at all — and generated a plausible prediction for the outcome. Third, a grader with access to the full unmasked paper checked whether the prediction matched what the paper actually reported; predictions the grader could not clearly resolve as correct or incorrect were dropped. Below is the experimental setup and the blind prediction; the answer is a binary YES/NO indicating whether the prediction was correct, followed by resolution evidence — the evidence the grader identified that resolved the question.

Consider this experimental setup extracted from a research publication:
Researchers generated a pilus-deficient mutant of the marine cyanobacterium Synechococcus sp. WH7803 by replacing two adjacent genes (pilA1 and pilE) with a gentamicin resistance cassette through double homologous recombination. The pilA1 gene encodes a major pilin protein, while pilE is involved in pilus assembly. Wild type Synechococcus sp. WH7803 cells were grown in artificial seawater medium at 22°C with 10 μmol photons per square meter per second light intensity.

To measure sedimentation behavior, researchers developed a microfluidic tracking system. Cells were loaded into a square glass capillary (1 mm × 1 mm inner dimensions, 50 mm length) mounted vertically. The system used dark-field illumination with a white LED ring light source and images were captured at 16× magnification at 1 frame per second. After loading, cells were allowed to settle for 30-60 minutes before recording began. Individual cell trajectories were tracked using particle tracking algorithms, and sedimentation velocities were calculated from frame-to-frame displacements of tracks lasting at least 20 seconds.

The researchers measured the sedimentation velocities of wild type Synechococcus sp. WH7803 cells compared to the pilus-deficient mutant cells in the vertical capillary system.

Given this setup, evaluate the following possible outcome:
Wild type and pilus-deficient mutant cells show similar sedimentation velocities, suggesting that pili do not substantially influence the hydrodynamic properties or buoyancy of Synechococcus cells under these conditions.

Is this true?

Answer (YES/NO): NO